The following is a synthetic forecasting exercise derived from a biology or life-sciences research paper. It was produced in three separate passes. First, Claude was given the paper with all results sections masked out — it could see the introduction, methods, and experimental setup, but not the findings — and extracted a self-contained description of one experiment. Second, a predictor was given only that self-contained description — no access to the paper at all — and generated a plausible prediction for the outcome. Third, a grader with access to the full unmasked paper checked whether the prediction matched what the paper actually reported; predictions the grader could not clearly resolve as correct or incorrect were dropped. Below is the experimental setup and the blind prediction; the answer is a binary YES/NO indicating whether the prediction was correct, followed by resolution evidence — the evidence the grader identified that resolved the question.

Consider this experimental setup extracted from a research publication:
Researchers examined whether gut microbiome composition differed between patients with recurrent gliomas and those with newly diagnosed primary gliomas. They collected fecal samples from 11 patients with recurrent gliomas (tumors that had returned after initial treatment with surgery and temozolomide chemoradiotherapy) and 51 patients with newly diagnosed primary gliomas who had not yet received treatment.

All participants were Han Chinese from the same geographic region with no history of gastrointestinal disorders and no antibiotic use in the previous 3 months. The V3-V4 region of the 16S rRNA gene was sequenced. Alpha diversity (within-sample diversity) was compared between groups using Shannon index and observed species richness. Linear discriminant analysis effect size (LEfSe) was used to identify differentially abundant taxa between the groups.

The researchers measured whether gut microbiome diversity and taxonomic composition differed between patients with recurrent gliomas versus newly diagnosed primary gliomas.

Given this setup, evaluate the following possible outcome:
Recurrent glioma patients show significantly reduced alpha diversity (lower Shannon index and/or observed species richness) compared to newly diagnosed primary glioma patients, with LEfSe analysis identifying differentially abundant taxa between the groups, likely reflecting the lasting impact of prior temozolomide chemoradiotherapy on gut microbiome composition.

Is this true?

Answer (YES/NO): NO